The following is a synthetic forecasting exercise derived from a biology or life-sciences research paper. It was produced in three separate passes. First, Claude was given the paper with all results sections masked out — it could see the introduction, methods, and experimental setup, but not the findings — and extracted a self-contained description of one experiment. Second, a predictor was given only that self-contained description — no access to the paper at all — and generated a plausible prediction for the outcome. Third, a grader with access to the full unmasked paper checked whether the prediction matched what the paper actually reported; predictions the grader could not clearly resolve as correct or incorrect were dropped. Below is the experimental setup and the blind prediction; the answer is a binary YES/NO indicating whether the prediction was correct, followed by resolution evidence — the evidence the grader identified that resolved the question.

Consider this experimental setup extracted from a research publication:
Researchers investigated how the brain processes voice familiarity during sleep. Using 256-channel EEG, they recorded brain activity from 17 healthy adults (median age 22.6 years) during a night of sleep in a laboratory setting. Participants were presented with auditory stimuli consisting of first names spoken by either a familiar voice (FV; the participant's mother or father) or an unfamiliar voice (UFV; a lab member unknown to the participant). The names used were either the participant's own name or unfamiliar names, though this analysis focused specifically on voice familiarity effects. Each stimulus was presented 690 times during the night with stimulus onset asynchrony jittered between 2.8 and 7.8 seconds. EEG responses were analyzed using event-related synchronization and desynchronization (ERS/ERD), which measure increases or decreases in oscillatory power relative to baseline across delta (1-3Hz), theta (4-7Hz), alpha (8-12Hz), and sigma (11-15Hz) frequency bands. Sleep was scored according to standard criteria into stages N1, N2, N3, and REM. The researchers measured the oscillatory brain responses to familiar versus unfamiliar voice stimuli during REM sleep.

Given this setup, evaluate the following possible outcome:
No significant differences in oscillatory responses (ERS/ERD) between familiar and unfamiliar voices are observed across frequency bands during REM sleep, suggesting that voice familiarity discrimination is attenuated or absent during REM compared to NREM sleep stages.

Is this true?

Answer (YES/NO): NO